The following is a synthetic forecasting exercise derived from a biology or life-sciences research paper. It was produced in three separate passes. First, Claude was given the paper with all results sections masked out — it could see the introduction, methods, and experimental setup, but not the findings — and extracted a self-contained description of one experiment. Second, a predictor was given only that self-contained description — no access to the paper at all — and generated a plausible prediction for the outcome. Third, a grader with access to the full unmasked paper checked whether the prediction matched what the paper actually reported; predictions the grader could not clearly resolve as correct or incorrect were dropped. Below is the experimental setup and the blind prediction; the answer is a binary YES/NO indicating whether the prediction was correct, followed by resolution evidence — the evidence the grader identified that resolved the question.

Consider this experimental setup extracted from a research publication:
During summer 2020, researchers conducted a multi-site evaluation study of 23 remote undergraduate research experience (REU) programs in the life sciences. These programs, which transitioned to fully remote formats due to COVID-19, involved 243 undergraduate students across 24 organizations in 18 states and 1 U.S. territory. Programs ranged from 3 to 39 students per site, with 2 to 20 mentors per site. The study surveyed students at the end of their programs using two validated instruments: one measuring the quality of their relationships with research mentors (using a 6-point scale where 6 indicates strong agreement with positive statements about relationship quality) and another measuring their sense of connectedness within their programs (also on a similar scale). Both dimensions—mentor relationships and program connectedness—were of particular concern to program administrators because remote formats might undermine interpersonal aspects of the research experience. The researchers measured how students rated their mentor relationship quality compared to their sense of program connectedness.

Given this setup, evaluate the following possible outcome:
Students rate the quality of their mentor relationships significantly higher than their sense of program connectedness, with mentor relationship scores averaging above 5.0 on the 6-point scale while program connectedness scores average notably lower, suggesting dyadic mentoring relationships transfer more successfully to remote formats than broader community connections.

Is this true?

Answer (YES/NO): YES